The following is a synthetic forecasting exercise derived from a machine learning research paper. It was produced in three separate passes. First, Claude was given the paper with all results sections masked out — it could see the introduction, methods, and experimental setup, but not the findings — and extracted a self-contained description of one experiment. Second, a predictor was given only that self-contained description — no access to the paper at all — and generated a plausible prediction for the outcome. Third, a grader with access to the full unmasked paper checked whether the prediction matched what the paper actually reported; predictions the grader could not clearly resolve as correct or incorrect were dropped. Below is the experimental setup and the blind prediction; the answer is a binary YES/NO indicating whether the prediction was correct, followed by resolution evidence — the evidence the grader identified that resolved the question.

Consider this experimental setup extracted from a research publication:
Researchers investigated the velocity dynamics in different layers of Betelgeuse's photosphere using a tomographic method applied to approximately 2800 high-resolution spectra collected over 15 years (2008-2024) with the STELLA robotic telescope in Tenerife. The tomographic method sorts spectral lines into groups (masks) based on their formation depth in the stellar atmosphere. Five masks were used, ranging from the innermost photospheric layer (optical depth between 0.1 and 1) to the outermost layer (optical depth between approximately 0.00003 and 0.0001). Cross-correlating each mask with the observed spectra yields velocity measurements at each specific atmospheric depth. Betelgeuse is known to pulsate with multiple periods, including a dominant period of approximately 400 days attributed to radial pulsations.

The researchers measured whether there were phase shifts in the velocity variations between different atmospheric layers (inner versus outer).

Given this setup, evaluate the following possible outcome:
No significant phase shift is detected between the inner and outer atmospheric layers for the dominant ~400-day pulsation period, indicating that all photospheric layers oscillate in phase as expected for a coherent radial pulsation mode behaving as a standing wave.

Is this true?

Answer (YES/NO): NO